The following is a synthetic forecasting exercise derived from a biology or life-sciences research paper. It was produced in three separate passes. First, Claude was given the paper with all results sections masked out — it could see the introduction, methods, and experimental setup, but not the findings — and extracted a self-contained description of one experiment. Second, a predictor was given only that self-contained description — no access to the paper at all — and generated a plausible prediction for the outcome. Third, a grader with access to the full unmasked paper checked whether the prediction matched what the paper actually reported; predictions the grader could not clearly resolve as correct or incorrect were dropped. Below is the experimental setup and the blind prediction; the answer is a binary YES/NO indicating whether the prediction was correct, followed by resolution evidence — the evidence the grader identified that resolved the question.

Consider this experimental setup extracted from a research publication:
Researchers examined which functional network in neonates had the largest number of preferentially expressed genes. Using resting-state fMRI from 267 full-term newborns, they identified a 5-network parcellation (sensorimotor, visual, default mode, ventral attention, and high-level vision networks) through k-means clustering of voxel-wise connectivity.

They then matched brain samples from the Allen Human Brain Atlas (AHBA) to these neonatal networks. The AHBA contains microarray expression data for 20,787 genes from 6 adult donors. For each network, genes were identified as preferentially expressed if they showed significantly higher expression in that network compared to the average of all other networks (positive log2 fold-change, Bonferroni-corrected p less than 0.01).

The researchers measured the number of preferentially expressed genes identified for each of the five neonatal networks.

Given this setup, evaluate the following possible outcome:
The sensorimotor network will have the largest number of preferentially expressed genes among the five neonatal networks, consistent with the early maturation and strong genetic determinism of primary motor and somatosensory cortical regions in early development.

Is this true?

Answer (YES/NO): NO